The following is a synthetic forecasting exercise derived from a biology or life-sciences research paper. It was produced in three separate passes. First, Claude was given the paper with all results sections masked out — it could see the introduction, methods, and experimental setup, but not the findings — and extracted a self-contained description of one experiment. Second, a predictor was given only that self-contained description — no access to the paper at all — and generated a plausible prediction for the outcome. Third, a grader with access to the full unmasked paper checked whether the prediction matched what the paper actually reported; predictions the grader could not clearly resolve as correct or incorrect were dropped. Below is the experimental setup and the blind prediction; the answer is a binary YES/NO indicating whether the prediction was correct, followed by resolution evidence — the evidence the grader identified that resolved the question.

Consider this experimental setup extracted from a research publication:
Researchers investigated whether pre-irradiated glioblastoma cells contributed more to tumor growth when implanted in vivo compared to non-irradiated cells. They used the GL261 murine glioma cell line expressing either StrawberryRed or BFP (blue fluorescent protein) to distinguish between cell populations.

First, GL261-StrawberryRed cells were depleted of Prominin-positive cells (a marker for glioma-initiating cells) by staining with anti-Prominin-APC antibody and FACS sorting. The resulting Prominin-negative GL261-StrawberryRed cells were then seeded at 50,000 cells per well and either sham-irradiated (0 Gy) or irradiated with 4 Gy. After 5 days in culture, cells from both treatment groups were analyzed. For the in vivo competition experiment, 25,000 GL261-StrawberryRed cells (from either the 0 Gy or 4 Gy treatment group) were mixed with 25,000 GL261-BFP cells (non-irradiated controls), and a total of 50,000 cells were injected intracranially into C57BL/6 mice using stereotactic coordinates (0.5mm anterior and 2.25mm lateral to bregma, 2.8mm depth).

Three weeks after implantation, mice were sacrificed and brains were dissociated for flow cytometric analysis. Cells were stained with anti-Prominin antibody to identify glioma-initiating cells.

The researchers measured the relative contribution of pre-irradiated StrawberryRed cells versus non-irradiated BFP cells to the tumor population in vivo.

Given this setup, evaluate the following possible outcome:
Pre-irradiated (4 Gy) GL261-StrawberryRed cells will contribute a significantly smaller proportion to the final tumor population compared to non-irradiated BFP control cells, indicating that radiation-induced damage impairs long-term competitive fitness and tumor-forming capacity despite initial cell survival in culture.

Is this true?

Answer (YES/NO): NO